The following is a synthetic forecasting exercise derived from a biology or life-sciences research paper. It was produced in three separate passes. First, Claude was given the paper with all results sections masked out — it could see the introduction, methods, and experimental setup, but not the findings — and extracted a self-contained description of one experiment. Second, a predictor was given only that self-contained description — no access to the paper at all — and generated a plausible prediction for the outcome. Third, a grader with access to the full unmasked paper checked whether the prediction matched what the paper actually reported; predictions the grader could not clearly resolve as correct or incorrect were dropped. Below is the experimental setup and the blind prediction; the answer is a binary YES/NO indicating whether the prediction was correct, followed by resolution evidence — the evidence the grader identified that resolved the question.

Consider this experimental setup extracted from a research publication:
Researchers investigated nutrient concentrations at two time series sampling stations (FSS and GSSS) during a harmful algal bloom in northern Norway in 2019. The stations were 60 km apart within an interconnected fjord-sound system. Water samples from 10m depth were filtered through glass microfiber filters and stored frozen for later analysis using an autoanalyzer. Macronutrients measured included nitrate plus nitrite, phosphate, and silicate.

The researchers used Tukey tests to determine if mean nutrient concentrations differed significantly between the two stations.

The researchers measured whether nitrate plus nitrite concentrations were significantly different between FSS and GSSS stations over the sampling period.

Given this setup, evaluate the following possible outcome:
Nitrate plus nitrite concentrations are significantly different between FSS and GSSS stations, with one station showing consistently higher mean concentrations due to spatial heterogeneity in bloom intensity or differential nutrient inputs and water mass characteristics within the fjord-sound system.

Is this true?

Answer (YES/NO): YES